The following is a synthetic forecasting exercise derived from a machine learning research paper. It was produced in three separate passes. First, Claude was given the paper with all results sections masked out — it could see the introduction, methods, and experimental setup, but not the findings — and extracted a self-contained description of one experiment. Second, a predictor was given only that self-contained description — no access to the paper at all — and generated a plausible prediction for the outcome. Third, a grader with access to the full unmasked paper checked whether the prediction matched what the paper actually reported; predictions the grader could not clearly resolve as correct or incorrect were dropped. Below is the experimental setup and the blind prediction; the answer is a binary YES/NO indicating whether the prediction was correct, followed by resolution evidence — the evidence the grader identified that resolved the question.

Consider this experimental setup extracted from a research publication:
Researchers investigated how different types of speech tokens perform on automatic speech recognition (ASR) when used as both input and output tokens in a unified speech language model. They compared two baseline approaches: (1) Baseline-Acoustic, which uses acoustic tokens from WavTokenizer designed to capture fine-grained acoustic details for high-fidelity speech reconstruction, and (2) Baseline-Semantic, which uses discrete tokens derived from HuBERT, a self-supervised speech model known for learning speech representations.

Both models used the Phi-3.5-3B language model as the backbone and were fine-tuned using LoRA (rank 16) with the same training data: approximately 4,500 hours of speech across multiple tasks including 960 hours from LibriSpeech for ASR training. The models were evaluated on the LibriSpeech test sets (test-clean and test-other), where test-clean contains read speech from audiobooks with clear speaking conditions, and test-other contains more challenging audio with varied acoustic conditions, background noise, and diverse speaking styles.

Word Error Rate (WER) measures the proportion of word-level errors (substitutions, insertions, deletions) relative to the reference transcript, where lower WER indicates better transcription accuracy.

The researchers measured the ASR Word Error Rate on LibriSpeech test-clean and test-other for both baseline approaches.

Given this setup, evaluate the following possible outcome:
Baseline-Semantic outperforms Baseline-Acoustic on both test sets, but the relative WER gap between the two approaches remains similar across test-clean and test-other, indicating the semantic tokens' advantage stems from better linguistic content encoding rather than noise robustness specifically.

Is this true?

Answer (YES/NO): YES